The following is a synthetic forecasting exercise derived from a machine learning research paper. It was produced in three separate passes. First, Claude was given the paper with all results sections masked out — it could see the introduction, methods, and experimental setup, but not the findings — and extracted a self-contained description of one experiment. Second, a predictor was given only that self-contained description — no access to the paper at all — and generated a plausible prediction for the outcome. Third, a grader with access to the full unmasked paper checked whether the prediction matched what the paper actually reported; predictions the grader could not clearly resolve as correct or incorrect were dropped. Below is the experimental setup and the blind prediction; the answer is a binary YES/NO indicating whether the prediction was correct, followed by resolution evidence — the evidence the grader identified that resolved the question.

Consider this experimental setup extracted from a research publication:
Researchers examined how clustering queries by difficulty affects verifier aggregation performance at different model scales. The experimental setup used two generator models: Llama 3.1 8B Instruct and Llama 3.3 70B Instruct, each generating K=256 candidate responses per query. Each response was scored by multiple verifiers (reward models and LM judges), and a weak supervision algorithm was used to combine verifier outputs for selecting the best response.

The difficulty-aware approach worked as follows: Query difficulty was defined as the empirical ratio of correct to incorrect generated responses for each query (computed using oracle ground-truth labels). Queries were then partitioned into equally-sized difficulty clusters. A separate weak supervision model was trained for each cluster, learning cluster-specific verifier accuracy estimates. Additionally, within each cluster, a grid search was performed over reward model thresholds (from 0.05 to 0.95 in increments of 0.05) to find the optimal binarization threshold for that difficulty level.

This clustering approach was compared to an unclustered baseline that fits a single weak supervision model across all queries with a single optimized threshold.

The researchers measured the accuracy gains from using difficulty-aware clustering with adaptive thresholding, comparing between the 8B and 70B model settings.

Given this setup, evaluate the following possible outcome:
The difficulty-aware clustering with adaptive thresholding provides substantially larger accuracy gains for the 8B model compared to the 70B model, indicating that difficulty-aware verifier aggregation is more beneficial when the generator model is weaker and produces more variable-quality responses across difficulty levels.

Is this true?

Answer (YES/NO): YES